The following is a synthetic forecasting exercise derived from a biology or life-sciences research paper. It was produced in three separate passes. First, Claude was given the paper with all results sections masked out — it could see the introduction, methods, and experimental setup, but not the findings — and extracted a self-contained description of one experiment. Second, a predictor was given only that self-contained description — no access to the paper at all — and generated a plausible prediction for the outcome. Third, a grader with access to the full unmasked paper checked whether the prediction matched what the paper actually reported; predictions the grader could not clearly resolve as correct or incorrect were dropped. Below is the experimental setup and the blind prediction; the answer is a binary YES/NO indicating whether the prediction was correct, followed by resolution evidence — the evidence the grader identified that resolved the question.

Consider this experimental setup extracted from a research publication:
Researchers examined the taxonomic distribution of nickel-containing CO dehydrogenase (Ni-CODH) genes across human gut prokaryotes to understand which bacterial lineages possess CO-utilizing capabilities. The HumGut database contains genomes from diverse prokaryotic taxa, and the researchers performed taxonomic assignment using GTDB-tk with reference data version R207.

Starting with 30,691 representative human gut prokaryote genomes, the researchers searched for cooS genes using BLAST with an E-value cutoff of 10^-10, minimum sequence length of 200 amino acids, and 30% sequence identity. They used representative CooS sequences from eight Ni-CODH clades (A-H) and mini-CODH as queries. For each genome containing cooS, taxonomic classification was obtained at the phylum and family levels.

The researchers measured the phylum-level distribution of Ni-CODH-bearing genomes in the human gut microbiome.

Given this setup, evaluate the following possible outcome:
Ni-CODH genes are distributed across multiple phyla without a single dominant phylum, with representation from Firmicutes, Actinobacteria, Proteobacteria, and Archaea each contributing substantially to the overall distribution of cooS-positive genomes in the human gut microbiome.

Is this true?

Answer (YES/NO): NO